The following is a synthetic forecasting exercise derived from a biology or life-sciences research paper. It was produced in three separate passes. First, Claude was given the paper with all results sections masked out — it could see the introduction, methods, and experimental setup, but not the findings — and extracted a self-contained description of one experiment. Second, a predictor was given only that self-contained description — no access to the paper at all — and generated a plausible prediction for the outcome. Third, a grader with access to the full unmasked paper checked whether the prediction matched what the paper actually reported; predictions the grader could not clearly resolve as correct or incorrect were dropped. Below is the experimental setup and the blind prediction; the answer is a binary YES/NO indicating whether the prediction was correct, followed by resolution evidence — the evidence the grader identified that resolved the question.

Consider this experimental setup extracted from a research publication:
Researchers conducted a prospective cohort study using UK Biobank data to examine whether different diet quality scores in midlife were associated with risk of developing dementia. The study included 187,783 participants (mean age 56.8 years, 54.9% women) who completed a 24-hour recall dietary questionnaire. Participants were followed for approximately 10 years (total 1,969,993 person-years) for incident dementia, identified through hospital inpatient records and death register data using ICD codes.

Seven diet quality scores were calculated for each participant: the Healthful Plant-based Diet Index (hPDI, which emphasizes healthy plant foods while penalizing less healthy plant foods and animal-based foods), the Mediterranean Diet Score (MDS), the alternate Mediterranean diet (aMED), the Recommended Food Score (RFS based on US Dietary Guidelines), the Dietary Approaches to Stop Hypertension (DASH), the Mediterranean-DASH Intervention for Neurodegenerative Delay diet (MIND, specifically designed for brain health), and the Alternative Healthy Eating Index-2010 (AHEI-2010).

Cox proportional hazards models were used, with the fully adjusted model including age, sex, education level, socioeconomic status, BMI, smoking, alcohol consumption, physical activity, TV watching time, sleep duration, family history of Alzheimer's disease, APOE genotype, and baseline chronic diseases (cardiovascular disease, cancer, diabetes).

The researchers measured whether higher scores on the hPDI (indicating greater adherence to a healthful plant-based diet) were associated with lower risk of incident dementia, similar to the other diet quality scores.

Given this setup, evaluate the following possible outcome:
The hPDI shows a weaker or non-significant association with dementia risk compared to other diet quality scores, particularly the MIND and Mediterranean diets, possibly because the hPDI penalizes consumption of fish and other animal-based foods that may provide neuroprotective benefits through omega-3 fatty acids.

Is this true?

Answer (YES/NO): YES